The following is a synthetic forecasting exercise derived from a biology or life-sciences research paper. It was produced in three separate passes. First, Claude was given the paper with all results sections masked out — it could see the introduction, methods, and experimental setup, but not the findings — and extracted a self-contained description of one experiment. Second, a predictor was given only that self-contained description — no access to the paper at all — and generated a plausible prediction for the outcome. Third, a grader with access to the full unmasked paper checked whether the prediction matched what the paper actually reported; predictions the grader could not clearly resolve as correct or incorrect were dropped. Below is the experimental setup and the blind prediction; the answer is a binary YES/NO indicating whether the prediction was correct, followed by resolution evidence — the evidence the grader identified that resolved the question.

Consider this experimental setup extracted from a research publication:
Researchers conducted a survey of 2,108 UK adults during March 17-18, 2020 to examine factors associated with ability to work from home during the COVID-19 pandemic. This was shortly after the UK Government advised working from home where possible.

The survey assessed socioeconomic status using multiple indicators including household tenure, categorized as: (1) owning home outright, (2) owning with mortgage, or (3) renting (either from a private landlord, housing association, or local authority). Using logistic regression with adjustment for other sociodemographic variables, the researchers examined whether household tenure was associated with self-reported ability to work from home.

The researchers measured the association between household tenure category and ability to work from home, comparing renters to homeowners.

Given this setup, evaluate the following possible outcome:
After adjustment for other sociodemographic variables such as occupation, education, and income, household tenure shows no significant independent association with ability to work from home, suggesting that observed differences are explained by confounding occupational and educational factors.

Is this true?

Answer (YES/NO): NO